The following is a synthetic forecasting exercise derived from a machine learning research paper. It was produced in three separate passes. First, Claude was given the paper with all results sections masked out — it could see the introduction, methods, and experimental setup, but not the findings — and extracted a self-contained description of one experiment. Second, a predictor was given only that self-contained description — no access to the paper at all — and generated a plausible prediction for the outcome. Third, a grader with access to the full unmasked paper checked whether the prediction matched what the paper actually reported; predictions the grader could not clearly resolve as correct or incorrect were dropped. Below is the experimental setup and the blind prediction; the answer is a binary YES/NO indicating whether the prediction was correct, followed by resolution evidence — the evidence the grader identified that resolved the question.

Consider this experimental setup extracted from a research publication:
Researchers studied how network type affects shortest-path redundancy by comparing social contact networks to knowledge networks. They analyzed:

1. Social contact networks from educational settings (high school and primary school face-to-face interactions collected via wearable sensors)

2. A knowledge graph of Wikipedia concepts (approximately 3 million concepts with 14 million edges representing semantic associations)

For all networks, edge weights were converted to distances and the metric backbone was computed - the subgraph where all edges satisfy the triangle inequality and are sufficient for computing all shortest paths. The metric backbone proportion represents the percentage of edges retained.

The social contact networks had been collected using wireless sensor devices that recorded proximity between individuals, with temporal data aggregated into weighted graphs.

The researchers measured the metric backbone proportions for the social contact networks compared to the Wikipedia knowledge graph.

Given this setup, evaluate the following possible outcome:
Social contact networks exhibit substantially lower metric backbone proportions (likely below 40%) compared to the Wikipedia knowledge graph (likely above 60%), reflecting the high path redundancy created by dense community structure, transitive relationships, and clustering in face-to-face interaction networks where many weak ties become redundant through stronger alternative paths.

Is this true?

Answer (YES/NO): NO